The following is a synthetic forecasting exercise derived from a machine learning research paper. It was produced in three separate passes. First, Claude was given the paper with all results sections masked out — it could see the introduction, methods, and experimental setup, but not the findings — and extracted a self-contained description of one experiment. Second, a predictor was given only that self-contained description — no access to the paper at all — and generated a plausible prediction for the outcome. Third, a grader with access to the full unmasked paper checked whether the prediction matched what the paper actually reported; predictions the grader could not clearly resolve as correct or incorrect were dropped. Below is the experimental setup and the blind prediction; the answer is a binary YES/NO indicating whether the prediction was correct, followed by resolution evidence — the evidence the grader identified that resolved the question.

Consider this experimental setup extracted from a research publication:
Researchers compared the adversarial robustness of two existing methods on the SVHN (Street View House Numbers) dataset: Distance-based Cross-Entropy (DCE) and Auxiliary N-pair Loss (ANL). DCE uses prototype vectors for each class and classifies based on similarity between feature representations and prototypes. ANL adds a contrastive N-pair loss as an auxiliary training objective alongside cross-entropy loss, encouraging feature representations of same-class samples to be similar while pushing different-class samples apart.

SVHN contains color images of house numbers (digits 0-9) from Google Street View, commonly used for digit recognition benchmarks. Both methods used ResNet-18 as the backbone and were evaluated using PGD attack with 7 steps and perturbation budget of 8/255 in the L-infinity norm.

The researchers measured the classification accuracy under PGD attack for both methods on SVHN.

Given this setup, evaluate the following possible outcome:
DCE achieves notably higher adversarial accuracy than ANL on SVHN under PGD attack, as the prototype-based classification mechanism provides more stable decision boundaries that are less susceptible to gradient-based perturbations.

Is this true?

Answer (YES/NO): NO